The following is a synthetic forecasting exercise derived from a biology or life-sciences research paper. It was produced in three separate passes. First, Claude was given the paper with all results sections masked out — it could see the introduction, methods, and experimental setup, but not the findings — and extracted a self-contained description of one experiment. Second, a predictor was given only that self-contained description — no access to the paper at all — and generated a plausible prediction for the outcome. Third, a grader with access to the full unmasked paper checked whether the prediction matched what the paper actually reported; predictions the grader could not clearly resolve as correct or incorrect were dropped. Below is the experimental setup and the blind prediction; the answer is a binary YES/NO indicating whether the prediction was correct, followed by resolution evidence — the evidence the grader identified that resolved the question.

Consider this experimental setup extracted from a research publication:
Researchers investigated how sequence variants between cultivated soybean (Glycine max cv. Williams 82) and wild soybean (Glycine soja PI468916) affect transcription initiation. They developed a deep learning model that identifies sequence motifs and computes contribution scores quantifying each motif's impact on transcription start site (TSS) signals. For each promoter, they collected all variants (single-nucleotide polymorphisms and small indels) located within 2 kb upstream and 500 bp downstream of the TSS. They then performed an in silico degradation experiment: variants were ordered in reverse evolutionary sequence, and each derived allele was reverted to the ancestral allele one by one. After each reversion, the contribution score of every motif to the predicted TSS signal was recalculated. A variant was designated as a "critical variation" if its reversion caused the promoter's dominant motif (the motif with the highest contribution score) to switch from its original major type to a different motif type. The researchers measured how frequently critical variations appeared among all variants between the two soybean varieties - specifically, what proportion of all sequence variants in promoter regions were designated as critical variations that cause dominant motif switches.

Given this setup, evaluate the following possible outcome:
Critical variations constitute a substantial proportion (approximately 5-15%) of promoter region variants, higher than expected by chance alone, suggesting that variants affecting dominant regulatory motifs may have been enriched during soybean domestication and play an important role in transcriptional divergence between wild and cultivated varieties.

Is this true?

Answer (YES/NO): YES